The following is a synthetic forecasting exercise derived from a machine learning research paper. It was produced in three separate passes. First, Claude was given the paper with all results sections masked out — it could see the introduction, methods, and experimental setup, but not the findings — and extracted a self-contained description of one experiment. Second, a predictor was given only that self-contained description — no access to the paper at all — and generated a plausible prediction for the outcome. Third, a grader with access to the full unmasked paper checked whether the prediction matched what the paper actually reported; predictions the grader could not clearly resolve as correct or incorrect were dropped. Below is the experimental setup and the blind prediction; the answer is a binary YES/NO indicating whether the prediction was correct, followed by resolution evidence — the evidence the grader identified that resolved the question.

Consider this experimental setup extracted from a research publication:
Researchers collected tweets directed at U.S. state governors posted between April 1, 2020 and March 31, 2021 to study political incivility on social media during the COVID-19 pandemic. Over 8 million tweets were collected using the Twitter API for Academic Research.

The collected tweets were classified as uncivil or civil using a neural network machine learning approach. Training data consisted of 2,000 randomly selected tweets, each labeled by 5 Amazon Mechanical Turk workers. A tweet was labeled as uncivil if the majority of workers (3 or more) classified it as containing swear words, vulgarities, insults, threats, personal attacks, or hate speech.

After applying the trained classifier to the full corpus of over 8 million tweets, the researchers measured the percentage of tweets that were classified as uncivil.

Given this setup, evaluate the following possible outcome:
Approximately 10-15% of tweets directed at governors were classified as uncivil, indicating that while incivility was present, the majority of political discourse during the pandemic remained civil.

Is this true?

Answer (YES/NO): NO